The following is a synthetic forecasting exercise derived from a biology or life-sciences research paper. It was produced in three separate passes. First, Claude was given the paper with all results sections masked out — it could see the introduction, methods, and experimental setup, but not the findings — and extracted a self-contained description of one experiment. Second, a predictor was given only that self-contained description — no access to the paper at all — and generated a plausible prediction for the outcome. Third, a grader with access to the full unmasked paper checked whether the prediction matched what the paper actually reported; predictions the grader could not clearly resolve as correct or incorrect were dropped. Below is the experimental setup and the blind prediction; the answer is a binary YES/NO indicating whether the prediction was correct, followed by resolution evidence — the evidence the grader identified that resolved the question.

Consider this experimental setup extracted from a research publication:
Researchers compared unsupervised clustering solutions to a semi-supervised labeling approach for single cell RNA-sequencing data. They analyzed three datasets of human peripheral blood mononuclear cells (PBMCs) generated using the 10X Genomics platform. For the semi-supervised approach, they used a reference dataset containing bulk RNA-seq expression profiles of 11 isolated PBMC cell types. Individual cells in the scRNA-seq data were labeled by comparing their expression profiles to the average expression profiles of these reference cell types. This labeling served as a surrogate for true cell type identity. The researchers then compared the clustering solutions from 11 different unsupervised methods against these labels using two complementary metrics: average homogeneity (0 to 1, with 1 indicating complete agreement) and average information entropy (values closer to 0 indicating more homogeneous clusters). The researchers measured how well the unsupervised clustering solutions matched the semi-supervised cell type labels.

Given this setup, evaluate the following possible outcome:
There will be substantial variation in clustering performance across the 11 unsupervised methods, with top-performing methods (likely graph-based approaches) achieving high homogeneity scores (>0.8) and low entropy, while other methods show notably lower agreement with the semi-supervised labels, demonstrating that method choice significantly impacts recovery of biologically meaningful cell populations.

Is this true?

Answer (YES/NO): NO